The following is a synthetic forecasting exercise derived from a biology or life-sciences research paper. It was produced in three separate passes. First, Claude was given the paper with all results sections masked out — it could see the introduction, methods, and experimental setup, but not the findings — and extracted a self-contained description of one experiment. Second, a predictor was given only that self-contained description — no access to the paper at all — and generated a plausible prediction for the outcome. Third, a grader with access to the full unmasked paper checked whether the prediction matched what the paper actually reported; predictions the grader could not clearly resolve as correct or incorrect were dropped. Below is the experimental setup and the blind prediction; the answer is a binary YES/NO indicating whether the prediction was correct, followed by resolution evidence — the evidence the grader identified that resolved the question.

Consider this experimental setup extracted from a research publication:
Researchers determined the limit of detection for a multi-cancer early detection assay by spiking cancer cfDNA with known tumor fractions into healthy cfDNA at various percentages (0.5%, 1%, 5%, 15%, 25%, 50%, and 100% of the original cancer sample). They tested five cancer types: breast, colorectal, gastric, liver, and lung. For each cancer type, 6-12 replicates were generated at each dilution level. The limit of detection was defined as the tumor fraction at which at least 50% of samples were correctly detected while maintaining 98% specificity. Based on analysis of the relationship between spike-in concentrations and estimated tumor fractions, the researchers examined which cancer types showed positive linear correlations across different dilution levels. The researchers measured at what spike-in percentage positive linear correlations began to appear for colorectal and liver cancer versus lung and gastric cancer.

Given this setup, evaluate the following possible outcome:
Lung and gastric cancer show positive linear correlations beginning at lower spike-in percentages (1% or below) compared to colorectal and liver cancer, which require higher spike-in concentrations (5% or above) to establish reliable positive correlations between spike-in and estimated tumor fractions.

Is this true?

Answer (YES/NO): NO